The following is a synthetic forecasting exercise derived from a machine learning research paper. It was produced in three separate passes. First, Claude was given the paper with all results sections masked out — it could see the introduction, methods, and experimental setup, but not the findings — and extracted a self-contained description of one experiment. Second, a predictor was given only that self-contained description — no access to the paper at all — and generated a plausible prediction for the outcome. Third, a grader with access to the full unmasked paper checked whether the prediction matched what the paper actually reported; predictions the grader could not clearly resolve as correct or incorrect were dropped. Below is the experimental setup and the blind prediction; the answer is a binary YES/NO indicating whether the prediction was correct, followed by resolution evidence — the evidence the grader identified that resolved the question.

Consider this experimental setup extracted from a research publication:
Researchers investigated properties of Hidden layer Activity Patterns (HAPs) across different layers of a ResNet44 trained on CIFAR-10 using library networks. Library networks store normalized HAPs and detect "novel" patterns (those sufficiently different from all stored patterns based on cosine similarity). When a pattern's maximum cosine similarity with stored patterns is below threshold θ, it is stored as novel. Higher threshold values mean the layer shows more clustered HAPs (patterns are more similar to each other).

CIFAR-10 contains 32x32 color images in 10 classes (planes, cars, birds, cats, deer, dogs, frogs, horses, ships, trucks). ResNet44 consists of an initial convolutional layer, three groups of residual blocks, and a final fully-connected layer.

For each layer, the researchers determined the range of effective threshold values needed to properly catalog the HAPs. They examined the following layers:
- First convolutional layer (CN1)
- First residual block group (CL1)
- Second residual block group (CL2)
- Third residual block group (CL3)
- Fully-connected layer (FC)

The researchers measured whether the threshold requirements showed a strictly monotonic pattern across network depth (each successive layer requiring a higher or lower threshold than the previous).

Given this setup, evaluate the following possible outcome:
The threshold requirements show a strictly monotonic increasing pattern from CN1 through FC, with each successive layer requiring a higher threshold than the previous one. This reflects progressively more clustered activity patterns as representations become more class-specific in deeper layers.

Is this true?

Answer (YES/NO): NO